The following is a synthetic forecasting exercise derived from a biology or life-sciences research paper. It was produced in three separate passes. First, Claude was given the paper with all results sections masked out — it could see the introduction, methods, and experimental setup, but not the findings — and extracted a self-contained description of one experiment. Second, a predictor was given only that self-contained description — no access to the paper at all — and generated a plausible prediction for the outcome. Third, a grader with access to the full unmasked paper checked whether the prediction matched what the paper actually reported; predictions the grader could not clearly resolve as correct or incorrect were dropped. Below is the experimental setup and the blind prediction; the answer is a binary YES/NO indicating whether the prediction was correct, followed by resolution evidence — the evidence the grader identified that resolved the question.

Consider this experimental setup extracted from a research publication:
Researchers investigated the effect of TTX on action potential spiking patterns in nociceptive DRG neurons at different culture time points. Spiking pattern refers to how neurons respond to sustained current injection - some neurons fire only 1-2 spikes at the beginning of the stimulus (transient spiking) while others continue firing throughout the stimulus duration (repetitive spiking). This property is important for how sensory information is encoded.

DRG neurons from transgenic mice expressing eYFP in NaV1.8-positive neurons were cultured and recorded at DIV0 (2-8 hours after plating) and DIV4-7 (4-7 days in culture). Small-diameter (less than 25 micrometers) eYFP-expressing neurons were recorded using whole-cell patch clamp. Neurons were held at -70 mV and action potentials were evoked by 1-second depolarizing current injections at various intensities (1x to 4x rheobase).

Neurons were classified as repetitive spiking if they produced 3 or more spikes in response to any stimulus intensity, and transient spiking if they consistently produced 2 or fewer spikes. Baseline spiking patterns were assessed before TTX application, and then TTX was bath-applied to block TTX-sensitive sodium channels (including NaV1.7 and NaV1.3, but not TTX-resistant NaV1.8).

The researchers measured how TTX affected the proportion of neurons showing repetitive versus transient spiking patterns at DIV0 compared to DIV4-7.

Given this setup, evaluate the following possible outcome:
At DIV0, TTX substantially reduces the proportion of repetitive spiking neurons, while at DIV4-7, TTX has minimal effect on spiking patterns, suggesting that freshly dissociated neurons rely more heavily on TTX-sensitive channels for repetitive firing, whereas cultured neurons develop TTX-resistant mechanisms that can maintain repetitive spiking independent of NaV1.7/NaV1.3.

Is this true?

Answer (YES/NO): NO